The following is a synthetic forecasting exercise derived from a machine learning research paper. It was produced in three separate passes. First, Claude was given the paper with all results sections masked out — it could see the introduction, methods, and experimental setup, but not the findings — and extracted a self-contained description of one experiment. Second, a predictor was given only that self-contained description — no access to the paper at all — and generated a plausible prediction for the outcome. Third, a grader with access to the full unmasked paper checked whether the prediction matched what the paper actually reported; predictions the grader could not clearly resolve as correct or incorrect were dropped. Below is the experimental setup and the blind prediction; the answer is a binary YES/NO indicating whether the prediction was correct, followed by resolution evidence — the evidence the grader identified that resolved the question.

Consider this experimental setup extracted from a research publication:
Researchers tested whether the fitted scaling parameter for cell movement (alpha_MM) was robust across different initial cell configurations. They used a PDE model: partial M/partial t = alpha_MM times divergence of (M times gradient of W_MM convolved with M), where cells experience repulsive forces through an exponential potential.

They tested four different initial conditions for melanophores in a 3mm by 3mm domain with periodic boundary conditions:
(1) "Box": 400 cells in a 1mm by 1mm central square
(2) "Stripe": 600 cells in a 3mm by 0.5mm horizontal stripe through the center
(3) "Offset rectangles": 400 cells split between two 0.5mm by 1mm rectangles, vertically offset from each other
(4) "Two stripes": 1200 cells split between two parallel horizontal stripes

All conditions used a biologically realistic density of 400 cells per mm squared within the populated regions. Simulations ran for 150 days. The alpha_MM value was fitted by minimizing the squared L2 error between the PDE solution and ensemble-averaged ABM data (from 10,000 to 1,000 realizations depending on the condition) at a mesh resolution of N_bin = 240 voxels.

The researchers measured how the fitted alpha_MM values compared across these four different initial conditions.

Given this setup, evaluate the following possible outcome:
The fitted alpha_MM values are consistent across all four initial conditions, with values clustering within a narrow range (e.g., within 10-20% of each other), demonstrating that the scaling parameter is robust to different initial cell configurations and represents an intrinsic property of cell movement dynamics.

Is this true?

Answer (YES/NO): YES